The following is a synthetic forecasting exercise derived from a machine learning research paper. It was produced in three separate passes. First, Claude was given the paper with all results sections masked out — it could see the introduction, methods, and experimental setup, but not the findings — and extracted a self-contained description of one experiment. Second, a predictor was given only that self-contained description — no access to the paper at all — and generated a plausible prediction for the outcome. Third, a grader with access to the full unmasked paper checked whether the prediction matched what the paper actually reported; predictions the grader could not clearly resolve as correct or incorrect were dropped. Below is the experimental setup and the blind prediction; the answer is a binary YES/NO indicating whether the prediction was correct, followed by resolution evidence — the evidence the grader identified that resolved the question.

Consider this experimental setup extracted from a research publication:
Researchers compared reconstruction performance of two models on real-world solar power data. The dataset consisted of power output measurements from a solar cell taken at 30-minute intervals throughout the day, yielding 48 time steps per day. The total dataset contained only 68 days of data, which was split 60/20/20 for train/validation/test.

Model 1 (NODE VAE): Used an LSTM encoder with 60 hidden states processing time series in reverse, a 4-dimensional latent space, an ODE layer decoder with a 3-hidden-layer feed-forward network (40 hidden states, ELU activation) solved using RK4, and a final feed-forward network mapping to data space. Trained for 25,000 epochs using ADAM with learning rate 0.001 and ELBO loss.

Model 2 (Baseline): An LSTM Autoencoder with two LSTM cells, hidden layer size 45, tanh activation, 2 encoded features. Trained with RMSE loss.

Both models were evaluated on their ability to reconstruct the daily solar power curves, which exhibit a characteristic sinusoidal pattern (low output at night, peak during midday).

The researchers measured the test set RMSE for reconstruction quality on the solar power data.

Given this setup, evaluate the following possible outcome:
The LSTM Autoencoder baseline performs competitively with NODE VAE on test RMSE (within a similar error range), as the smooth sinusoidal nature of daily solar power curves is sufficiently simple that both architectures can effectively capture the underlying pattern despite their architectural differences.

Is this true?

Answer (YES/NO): YES